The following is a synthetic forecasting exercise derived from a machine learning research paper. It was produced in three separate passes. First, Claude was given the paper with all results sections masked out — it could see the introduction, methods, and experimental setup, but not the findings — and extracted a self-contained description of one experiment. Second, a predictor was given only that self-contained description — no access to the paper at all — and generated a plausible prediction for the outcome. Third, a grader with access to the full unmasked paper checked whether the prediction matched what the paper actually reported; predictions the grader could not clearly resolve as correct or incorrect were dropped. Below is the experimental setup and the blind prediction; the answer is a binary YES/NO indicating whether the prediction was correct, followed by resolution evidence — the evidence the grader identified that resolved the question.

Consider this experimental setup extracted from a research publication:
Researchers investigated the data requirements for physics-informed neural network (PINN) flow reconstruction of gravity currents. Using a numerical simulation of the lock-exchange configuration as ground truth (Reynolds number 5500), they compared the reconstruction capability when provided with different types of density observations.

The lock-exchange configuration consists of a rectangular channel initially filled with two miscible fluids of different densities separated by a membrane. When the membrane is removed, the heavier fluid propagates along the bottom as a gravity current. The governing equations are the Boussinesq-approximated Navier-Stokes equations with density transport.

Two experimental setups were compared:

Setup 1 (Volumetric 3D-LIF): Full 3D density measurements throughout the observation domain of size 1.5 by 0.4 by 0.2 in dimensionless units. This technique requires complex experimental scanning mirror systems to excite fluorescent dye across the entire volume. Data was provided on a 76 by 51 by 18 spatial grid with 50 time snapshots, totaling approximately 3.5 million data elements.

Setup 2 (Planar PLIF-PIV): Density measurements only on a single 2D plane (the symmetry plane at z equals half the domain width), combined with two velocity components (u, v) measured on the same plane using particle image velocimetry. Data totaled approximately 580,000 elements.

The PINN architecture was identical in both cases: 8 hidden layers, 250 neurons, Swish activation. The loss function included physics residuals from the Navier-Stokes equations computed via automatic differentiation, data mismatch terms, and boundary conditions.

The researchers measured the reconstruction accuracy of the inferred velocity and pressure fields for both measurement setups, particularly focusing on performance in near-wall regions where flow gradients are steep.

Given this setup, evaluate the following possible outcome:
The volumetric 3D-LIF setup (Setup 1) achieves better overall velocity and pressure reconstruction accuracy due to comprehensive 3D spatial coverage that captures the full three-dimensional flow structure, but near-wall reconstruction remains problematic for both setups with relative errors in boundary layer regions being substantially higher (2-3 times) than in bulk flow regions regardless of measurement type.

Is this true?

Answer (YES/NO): NO